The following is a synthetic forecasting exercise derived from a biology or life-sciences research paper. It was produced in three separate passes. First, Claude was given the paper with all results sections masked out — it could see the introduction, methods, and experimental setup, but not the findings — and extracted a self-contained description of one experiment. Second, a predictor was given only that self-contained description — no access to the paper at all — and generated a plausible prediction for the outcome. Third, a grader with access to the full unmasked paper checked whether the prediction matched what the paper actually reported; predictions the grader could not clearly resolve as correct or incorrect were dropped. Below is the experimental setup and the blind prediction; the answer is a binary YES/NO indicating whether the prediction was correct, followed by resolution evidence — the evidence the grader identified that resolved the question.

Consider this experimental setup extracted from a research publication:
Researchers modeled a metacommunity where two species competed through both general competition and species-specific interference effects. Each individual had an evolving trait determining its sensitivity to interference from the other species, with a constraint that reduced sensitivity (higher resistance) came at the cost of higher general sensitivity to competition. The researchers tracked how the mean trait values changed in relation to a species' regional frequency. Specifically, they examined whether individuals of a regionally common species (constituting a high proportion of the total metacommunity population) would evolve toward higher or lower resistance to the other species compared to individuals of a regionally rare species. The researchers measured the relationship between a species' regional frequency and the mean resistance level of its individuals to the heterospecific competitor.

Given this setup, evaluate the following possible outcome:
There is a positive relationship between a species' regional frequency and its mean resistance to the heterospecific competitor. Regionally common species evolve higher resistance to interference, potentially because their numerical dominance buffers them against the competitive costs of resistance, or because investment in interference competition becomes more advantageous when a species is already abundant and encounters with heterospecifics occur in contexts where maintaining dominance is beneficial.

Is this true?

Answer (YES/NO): NO